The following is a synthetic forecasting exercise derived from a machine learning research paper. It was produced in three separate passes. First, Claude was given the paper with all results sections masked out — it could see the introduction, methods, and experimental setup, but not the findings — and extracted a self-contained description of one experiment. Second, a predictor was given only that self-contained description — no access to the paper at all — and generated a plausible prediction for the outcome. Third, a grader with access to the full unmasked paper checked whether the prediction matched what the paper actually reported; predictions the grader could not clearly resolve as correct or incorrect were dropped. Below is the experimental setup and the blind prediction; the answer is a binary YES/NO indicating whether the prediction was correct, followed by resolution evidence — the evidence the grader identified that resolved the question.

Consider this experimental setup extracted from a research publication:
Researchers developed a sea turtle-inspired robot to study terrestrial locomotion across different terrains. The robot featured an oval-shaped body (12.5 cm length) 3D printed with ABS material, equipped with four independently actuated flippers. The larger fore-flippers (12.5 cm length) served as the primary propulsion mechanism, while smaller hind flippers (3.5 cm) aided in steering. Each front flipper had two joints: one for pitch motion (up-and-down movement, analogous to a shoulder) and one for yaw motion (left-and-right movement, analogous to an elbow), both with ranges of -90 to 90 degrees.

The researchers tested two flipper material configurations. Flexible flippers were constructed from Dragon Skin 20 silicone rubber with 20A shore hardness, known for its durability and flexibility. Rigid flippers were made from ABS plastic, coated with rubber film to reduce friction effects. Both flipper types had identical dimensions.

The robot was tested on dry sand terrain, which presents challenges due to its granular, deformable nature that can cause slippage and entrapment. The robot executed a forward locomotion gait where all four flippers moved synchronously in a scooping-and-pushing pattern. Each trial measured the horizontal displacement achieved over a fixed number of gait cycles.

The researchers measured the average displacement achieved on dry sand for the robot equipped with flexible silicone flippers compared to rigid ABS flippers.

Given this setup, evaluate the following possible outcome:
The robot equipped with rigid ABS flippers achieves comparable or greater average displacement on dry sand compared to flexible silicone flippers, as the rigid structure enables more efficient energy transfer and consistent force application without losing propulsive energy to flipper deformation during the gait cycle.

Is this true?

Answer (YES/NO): YES